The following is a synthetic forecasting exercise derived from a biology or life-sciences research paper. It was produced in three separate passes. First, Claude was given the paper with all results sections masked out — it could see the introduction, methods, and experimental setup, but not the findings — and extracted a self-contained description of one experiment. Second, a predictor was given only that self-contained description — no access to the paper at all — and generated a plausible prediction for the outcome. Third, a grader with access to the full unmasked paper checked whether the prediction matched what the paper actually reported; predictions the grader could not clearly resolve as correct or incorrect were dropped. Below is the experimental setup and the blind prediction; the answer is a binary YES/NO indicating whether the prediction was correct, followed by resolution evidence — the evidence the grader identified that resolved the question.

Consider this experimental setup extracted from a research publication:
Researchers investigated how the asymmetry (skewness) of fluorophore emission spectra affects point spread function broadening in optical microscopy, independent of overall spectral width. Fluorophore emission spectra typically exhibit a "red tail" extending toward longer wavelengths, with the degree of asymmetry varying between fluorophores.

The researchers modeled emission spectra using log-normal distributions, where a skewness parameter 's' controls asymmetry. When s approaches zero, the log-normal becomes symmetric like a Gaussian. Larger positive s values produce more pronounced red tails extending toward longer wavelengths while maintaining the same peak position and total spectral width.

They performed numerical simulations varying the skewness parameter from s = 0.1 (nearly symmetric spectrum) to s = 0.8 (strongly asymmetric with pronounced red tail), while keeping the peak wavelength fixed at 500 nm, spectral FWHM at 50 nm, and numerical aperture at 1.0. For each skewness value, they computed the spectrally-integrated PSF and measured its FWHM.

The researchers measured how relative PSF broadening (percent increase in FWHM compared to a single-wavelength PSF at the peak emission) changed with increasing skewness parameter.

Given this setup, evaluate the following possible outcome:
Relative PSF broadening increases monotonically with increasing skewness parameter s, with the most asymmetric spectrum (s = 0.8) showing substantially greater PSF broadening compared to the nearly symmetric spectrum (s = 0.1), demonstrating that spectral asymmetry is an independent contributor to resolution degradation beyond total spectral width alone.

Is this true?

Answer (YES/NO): YES